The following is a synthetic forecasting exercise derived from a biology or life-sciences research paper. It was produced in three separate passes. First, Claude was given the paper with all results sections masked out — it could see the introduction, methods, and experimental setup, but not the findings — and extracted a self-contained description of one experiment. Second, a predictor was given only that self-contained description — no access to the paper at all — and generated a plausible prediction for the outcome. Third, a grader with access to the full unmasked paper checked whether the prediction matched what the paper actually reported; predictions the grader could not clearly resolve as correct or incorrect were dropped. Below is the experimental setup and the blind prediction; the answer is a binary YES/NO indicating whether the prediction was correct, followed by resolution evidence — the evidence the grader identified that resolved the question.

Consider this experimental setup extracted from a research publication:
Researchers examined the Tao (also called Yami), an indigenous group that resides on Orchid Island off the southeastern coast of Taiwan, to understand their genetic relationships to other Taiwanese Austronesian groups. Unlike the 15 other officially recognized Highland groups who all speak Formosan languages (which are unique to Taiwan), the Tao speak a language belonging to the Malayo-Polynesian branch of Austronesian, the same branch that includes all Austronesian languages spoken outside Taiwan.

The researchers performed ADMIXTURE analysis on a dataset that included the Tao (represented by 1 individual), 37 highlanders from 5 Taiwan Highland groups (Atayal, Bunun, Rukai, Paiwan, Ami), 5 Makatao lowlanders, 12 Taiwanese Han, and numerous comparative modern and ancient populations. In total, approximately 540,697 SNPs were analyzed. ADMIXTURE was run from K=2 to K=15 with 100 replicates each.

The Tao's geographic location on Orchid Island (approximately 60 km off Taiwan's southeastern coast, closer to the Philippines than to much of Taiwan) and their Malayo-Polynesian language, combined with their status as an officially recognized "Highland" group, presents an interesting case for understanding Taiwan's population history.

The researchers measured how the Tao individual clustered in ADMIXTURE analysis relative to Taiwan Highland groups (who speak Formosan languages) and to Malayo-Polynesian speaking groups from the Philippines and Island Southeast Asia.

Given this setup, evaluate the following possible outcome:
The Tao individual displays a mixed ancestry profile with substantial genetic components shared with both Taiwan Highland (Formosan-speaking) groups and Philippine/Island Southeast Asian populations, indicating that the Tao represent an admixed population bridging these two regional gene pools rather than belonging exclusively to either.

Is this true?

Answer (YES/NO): NO